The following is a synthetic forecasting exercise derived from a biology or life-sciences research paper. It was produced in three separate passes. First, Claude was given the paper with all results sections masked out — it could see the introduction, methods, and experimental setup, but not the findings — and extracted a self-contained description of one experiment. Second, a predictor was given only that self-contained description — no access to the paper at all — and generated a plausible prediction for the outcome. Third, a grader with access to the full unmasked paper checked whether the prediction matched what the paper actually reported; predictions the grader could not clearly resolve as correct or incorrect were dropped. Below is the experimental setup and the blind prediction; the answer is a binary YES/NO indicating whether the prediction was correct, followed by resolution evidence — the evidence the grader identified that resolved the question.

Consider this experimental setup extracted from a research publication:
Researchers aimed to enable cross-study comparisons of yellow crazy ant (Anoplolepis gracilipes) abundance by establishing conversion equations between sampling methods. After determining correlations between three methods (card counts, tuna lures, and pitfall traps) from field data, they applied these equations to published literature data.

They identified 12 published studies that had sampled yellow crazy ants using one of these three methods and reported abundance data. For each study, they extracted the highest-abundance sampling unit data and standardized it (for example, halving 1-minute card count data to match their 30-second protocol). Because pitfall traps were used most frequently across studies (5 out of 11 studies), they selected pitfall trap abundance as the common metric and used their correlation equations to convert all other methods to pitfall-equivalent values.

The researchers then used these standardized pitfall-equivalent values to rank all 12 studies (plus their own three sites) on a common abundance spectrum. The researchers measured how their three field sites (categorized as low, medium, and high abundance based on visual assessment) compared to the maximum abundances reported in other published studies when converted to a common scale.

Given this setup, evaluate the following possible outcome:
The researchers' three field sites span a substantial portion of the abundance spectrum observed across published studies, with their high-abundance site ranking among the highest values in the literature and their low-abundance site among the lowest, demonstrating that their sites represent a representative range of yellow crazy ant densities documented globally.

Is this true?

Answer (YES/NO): NO